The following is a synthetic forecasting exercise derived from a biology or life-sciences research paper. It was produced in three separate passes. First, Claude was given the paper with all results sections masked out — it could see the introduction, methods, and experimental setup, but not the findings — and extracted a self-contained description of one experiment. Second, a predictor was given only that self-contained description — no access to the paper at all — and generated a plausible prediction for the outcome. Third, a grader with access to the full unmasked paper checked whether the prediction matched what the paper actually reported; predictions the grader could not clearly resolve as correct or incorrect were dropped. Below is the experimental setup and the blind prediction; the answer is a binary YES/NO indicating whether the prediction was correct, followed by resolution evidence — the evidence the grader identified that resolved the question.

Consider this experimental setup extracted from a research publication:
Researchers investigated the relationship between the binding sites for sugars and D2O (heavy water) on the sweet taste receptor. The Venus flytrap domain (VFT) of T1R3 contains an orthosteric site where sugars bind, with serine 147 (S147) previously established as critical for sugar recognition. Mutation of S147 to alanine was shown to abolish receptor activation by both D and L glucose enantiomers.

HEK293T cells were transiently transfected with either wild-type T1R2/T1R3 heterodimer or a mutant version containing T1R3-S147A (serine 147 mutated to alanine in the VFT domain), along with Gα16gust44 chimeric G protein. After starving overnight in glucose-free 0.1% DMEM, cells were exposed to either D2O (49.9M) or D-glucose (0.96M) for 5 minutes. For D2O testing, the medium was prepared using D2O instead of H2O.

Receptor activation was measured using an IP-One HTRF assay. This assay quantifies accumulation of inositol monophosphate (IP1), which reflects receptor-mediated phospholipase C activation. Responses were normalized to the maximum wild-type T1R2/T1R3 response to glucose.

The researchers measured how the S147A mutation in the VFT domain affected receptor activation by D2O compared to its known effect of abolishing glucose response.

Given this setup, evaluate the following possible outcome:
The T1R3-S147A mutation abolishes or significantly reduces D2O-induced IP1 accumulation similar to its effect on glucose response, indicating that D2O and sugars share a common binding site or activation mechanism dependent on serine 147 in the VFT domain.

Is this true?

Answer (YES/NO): NO